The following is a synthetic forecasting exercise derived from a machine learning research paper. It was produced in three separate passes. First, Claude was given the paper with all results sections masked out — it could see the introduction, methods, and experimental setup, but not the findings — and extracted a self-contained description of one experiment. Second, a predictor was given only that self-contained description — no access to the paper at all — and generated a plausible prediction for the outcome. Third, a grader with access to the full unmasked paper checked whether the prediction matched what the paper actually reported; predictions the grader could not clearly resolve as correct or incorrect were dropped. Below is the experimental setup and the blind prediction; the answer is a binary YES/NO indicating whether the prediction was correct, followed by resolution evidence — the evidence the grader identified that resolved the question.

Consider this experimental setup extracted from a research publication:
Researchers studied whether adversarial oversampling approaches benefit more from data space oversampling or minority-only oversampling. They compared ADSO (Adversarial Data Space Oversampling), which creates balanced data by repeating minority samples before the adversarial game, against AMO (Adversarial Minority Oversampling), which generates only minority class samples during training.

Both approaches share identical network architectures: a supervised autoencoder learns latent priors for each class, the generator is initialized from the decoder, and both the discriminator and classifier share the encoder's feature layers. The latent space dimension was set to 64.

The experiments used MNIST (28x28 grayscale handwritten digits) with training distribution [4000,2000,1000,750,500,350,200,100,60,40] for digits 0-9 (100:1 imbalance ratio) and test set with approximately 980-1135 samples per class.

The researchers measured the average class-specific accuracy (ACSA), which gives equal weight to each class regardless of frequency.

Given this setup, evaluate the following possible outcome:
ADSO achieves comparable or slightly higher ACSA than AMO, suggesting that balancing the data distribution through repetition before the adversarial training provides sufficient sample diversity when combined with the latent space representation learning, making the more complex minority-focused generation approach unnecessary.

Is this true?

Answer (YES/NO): NO